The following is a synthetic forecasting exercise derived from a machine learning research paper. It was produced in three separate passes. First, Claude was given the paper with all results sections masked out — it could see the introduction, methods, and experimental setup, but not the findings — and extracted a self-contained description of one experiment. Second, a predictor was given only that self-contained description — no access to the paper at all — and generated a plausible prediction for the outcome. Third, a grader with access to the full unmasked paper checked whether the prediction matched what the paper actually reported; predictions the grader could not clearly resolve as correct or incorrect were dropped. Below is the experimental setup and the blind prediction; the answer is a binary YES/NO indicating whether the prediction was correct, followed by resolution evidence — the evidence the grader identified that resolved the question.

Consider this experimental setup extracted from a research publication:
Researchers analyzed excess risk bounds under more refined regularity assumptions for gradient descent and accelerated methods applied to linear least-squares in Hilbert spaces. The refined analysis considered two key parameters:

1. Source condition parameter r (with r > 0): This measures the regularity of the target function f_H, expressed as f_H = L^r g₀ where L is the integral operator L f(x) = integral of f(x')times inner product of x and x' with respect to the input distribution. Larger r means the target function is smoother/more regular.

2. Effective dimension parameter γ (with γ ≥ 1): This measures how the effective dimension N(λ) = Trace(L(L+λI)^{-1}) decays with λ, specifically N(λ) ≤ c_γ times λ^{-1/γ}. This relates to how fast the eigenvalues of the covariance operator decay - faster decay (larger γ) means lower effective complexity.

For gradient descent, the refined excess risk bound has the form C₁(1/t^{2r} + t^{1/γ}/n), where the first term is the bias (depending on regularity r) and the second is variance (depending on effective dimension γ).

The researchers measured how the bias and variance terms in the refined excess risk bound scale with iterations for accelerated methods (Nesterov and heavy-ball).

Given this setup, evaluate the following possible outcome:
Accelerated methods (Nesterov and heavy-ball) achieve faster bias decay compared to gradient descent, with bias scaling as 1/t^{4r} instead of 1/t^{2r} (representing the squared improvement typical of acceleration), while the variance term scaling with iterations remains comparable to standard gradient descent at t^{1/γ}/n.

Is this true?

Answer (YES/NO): NO